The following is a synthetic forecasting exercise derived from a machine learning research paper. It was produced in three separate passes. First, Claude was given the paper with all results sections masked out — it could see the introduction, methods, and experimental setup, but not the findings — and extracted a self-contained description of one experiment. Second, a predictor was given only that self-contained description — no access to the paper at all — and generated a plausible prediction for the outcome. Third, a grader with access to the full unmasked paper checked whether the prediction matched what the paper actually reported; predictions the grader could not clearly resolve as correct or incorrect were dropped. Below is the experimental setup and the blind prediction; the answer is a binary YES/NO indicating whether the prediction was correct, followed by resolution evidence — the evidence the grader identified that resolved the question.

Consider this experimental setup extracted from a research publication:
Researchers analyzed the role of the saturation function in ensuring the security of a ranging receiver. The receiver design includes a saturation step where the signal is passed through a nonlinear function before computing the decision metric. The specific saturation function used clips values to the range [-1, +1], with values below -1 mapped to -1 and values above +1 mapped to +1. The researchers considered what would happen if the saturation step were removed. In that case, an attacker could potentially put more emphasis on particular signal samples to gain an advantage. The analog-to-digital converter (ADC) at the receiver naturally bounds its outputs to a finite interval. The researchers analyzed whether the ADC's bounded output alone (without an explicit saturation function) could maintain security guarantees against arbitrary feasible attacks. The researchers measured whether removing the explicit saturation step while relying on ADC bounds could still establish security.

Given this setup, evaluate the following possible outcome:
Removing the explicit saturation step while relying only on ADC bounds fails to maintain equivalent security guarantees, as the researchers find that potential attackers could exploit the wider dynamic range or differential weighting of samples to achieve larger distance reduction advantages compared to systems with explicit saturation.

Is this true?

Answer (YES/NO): NO